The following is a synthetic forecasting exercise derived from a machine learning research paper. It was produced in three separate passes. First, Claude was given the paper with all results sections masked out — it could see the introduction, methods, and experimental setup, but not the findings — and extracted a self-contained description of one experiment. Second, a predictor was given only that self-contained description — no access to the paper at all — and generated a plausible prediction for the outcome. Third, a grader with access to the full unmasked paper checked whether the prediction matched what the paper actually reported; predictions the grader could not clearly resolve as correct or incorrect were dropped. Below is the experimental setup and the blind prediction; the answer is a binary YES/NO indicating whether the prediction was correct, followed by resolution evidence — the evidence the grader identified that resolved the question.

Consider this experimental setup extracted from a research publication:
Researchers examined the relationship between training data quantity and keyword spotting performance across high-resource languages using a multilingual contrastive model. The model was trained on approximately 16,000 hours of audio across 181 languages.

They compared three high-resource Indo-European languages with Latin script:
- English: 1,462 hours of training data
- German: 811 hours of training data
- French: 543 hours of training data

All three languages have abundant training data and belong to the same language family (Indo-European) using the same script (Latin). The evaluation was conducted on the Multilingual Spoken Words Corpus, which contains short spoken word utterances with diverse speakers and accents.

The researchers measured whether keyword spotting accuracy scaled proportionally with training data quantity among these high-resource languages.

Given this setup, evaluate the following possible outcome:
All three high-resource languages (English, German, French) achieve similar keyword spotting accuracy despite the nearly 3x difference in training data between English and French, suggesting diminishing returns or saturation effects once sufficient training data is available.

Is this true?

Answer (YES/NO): YES